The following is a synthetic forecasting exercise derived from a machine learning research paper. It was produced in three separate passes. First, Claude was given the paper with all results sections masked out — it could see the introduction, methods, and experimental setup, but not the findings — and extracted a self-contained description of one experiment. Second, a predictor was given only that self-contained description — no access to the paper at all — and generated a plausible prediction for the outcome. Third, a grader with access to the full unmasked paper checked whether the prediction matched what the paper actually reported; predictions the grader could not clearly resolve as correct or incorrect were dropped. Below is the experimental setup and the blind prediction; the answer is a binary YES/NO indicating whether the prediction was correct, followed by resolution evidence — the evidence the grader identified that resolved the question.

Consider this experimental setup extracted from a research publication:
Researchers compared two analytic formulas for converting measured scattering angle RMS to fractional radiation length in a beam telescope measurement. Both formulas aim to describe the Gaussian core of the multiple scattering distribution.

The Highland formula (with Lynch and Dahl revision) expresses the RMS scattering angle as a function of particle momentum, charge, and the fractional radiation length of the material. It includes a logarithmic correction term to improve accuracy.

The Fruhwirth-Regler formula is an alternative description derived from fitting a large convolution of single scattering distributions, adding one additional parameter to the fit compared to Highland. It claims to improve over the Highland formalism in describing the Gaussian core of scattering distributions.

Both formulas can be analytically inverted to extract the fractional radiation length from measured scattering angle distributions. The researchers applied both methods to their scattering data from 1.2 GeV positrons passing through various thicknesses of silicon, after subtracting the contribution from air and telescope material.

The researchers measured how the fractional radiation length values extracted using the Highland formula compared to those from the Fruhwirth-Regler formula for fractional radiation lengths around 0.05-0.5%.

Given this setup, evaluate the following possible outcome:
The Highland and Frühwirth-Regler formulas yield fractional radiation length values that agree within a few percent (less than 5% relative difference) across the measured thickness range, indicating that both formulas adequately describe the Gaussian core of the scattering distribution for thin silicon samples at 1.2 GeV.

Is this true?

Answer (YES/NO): NO